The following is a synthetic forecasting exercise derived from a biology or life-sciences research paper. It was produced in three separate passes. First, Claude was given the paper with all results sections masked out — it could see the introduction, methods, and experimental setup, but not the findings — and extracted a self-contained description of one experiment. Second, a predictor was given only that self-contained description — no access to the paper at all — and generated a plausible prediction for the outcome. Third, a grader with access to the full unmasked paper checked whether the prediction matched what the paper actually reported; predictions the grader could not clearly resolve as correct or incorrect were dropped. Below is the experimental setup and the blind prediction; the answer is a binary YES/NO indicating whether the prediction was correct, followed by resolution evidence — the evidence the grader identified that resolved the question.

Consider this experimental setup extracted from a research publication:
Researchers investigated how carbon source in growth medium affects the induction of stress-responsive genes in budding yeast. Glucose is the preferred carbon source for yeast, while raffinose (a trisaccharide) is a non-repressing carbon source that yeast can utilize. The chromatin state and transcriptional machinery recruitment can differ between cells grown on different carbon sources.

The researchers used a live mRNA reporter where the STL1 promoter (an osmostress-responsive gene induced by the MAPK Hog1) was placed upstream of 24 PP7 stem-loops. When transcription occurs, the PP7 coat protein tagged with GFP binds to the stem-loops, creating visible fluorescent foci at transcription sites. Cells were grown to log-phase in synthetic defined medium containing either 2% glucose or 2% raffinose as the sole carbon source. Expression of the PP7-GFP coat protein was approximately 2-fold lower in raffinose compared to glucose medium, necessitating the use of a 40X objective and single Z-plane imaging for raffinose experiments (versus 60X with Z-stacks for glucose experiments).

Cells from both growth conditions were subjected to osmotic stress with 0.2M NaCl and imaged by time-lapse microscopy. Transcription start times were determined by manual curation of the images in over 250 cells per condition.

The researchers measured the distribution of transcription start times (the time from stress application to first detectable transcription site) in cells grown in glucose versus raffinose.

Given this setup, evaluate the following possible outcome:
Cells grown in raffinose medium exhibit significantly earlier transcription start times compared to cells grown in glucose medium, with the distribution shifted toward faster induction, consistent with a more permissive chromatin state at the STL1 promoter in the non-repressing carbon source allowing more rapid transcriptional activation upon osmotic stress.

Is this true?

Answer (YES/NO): YES